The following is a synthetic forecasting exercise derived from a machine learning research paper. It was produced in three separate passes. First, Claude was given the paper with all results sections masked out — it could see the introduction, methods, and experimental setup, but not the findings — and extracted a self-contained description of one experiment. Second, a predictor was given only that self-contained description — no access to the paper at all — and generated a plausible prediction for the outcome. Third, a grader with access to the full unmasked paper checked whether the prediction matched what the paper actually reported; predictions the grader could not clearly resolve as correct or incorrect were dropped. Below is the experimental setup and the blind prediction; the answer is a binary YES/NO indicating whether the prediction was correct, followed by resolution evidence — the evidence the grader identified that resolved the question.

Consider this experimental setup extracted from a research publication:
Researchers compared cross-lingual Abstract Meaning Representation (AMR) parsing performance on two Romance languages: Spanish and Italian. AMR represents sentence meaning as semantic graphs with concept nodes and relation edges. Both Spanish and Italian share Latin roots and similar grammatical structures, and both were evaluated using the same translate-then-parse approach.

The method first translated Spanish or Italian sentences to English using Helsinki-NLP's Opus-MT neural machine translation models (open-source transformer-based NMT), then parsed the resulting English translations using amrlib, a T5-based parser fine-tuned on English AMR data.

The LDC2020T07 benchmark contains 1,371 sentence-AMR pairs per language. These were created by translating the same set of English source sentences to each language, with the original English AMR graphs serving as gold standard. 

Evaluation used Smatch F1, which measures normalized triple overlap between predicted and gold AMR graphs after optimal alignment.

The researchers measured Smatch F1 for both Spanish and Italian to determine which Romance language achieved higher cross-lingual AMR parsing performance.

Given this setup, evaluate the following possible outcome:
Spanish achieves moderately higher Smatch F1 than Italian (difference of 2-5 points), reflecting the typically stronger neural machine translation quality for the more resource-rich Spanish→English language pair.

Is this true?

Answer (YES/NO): NO